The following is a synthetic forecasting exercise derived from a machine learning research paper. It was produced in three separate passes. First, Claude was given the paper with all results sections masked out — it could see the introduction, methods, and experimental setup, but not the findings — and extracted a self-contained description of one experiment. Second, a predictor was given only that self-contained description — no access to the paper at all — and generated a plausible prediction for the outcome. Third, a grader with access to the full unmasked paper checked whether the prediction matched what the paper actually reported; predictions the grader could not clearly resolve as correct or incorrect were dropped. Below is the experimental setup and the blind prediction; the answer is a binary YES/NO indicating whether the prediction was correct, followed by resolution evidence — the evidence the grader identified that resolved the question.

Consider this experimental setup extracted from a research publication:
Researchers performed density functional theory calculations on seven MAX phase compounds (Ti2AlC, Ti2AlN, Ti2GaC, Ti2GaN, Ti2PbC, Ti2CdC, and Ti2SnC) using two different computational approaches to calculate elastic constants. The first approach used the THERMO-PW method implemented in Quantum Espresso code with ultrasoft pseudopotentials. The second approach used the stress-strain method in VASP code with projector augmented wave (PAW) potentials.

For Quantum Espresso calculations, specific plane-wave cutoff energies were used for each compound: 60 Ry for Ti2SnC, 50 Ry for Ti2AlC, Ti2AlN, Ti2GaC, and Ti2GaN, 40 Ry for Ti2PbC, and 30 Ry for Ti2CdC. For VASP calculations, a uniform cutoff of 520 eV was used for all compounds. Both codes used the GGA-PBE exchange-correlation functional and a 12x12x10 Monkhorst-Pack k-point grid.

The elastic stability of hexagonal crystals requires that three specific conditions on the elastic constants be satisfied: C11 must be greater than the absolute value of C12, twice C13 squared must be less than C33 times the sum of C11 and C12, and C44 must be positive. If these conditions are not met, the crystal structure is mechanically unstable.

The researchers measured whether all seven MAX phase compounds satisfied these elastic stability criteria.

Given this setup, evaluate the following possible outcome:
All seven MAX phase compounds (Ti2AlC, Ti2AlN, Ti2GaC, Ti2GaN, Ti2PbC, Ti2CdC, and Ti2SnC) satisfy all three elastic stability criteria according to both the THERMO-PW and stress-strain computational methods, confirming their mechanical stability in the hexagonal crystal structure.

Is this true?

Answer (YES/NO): YES